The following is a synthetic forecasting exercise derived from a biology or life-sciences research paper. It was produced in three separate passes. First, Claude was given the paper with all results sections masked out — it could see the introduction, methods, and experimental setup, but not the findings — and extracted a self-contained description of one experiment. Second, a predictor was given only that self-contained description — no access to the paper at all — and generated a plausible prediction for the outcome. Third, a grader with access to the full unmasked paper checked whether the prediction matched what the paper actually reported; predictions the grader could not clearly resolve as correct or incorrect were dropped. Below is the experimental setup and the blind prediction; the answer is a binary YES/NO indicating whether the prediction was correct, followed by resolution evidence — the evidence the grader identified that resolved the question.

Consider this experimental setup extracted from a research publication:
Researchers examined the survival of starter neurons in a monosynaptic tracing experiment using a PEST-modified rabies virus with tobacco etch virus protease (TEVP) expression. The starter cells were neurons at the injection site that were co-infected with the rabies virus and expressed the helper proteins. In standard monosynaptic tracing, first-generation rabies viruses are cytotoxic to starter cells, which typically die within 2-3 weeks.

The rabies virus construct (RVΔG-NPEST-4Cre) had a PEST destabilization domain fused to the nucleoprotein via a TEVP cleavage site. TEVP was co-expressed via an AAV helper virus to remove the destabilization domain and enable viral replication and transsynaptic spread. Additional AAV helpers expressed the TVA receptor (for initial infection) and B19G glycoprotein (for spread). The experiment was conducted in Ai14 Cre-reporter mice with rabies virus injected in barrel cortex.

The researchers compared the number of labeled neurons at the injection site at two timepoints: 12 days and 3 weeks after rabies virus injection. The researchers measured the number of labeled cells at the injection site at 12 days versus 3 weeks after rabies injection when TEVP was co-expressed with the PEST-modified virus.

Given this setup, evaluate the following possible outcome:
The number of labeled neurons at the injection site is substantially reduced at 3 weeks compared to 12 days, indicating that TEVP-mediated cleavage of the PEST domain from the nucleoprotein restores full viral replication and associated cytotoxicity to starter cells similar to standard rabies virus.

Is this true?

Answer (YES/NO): YES